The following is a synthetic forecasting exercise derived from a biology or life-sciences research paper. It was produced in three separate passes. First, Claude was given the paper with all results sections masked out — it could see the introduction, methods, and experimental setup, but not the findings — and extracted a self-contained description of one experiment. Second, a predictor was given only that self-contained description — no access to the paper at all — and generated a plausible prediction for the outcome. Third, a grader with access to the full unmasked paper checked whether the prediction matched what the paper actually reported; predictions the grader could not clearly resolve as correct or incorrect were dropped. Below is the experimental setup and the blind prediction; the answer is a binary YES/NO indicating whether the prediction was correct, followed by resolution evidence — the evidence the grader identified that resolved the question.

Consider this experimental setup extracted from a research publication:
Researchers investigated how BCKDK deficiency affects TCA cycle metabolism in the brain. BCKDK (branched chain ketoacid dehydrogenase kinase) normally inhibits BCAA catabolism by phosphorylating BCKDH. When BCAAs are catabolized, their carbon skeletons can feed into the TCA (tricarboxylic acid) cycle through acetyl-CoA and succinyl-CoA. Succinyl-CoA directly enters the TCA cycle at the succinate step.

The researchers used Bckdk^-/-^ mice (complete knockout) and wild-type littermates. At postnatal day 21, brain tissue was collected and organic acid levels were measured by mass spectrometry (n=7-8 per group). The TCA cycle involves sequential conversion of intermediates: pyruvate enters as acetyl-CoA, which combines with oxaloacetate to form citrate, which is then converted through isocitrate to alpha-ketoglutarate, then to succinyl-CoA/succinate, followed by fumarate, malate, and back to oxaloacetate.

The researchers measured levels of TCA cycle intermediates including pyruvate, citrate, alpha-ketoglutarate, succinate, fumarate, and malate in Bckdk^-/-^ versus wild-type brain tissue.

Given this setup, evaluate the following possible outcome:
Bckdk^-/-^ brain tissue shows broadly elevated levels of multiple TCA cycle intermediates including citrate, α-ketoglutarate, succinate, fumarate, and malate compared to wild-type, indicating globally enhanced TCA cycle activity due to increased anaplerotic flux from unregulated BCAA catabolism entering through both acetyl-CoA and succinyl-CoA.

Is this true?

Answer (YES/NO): NO